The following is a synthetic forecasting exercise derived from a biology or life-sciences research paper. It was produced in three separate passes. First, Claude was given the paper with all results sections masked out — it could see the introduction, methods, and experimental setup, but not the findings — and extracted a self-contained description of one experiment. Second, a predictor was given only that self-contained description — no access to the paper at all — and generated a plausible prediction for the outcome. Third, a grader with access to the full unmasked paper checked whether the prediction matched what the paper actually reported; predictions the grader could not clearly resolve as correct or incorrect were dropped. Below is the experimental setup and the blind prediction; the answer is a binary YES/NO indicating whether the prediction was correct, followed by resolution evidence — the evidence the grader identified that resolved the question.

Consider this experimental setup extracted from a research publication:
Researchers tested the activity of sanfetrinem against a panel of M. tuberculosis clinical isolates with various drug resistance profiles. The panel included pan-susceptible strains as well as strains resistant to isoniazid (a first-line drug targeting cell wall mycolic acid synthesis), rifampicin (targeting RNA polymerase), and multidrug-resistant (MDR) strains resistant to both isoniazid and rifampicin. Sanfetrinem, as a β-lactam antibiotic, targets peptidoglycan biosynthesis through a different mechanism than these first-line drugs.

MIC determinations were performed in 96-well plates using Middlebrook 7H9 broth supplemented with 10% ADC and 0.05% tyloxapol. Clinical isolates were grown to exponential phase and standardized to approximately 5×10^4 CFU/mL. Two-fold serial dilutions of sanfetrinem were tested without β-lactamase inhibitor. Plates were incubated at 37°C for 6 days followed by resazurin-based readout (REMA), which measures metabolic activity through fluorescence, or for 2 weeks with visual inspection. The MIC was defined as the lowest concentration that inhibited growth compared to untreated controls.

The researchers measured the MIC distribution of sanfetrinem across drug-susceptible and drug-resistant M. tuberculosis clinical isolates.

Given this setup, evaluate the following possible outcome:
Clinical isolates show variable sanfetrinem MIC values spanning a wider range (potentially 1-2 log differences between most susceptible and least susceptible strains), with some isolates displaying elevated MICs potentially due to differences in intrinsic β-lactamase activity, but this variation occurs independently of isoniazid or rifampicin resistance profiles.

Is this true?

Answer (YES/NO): NO